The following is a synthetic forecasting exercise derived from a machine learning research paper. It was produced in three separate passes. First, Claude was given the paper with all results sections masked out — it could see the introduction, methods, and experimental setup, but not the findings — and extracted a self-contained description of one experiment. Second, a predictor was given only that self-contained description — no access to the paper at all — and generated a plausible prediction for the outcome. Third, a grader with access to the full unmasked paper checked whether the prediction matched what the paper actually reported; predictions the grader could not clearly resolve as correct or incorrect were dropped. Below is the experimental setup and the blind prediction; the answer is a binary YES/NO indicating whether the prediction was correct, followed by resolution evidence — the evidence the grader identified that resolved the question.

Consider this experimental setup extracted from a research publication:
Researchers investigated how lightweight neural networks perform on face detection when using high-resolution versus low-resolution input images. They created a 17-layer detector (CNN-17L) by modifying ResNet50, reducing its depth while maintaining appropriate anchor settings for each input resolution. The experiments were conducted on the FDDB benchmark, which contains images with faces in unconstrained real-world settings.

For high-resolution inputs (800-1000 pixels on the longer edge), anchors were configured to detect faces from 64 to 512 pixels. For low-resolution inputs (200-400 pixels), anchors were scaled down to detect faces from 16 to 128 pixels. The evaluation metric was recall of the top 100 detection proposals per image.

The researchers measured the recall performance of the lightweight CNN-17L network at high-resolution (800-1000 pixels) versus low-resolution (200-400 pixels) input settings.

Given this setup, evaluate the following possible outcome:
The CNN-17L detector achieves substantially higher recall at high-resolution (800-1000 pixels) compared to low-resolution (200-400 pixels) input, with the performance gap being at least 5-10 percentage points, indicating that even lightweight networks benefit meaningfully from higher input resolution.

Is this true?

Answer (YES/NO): NO